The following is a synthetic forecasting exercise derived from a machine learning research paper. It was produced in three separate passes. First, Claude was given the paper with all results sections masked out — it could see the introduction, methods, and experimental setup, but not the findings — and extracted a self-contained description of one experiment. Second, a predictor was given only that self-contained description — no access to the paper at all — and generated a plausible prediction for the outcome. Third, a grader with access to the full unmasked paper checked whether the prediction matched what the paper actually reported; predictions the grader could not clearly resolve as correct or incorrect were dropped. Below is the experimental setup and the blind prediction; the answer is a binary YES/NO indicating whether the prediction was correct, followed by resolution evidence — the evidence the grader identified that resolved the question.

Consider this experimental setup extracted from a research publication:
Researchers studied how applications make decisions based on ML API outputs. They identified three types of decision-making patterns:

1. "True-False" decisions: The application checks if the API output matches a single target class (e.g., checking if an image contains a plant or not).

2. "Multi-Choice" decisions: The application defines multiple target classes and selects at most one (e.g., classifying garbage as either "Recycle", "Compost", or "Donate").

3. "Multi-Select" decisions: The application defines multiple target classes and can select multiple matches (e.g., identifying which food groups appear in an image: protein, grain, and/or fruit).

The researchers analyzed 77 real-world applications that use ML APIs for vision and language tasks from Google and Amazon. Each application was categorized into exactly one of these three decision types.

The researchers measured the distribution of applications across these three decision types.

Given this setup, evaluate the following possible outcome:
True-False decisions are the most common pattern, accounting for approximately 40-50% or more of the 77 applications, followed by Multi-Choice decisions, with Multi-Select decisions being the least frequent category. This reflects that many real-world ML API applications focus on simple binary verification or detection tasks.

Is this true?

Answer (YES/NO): NO